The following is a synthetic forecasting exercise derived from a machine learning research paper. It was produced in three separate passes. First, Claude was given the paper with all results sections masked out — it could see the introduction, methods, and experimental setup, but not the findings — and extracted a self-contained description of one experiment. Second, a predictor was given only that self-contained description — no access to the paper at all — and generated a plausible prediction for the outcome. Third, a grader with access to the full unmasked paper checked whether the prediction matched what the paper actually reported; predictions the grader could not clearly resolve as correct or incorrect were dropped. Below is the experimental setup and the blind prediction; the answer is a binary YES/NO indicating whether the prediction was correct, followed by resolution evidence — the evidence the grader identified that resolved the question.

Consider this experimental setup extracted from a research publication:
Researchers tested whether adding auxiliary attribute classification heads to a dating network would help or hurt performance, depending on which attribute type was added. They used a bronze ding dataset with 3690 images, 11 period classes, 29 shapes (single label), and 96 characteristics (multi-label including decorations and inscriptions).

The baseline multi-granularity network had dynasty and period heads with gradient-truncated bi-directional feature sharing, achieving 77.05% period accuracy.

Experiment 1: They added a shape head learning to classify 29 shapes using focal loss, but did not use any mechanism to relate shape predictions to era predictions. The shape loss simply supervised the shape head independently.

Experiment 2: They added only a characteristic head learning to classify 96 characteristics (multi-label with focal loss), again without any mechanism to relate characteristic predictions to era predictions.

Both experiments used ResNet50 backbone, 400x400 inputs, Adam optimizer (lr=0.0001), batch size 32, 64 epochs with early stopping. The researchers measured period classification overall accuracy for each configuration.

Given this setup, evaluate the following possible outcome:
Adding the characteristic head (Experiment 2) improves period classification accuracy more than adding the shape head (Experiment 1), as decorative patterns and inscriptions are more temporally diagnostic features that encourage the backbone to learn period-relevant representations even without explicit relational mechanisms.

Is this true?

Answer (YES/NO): YES